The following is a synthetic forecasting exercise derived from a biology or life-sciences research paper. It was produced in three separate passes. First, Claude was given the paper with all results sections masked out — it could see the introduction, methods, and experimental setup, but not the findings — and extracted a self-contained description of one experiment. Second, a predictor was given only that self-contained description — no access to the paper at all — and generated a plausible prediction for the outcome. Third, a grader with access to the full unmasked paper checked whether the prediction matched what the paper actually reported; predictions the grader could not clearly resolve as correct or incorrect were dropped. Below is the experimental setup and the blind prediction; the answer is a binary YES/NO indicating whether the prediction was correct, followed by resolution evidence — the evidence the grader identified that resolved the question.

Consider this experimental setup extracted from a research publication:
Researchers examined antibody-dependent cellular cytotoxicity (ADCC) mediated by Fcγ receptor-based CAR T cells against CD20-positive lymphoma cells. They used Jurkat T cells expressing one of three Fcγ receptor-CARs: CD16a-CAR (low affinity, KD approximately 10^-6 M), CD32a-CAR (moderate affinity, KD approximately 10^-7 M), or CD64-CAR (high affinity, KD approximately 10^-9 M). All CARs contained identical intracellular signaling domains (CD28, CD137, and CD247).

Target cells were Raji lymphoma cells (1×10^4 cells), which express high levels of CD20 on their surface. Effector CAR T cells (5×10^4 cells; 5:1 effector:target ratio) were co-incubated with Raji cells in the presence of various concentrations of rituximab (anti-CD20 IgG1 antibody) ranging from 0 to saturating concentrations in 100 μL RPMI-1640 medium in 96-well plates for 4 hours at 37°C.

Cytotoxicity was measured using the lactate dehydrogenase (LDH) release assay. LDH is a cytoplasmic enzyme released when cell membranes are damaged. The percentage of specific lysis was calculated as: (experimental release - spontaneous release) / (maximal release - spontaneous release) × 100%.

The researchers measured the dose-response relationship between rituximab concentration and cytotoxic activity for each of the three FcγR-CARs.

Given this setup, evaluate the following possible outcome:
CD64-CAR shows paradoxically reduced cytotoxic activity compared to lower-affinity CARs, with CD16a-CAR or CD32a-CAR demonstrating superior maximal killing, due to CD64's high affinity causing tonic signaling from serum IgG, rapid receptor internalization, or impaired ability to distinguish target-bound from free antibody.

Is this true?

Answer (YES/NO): NO